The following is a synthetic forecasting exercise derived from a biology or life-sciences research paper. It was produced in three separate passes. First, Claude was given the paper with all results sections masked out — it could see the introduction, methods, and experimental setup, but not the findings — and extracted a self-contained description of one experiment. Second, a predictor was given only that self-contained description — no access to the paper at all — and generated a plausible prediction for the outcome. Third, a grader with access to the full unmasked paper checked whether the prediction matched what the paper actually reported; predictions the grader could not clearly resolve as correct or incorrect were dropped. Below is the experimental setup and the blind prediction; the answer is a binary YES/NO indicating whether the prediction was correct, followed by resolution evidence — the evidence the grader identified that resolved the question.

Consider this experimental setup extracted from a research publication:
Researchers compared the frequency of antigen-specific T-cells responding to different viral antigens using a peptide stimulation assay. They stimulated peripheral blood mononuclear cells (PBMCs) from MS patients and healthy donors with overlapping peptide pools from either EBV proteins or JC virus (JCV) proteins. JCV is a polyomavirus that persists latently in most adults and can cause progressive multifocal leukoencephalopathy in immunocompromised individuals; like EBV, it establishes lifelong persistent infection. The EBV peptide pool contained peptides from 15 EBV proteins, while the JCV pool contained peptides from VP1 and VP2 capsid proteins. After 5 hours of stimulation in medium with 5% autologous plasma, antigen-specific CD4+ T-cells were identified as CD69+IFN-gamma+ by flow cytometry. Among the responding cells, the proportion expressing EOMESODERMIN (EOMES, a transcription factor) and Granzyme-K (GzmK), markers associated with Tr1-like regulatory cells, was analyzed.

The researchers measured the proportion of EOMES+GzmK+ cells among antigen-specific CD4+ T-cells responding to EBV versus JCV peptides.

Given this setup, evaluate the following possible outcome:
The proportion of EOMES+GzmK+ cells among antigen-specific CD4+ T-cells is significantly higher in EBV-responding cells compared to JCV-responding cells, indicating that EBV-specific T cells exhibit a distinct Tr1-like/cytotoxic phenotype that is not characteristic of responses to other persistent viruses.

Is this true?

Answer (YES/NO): YES